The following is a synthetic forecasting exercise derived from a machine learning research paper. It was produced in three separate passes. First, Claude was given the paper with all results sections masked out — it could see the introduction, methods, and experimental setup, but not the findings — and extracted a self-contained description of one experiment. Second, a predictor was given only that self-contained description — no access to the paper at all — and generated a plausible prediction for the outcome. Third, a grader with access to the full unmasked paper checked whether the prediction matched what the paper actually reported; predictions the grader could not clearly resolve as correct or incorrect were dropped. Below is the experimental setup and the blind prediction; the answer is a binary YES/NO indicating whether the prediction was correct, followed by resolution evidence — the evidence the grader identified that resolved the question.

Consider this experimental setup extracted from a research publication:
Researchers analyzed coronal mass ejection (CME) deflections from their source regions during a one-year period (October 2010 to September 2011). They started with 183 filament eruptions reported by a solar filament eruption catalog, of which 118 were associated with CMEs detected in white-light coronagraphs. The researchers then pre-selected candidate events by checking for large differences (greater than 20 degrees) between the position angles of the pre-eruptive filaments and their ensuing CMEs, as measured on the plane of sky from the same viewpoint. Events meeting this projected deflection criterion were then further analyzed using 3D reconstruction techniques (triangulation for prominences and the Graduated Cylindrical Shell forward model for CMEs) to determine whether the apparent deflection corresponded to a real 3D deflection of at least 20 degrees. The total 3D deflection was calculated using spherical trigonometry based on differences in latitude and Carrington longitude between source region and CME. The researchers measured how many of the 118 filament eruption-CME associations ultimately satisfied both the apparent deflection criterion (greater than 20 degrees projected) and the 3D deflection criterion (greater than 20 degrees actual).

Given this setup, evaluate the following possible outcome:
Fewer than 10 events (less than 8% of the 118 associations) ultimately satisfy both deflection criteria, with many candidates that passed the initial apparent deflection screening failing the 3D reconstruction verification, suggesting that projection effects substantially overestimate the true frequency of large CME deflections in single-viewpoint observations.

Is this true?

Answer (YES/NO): NO